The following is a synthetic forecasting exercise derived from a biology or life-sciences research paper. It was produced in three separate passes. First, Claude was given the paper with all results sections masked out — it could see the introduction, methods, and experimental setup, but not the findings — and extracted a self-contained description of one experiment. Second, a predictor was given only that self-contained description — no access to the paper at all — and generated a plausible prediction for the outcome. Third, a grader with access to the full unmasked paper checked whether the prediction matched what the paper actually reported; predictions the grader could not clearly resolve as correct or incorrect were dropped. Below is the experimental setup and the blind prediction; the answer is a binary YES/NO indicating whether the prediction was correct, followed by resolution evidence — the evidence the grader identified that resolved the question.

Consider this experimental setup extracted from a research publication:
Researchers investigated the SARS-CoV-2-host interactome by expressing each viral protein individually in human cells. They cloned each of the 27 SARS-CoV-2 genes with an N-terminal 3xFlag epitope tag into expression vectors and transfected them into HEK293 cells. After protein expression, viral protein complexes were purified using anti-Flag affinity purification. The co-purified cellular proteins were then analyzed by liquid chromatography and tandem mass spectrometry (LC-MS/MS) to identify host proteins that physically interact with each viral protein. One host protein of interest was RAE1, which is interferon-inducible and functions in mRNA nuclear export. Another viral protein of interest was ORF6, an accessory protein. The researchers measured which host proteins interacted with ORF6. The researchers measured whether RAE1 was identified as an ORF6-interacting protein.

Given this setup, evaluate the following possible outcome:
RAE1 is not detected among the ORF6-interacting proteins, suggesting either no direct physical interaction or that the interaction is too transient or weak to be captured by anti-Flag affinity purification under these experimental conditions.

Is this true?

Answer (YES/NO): NO